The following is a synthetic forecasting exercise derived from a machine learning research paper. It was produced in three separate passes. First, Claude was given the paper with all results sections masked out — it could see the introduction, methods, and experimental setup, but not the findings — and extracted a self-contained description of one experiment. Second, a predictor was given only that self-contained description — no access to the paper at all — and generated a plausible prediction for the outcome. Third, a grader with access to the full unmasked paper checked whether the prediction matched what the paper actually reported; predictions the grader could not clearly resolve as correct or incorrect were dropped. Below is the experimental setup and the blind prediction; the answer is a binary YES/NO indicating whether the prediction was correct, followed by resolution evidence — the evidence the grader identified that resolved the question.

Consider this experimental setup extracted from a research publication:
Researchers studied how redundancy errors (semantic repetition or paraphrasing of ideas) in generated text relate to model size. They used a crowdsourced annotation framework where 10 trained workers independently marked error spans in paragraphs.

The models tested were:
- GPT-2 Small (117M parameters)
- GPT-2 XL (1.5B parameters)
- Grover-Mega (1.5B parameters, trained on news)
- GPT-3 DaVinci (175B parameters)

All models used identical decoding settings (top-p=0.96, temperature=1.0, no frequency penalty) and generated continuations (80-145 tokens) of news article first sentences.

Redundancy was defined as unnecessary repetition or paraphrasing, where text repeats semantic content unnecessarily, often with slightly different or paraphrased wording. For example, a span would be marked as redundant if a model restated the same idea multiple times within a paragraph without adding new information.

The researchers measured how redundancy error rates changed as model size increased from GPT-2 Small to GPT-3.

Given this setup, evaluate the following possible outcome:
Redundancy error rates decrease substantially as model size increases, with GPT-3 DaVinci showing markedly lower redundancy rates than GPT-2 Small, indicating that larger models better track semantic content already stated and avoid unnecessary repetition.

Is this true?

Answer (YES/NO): NO